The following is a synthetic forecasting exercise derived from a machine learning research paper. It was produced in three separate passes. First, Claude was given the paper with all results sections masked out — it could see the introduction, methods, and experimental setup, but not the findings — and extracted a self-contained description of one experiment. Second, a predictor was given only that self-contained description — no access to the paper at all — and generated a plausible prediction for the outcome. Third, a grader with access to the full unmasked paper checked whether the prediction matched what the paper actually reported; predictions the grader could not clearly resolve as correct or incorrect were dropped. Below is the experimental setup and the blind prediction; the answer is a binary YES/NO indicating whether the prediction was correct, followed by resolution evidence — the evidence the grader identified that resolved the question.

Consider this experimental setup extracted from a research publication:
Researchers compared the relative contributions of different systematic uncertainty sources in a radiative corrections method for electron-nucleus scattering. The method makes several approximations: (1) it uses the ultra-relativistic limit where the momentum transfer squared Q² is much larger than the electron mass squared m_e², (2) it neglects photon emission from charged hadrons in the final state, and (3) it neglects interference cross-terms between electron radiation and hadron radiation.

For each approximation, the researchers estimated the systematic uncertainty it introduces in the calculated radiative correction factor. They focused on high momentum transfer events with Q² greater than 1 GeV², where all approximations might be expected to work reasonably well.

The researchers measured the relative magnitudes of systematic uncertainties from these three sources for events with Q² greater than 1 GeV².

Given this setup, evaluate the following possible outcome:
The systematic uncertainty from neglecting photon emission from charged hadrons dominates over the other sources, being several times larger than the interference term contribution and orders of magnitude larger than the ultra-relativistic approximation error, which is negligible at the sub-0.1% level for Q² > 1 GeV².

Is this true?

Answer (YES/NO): NO